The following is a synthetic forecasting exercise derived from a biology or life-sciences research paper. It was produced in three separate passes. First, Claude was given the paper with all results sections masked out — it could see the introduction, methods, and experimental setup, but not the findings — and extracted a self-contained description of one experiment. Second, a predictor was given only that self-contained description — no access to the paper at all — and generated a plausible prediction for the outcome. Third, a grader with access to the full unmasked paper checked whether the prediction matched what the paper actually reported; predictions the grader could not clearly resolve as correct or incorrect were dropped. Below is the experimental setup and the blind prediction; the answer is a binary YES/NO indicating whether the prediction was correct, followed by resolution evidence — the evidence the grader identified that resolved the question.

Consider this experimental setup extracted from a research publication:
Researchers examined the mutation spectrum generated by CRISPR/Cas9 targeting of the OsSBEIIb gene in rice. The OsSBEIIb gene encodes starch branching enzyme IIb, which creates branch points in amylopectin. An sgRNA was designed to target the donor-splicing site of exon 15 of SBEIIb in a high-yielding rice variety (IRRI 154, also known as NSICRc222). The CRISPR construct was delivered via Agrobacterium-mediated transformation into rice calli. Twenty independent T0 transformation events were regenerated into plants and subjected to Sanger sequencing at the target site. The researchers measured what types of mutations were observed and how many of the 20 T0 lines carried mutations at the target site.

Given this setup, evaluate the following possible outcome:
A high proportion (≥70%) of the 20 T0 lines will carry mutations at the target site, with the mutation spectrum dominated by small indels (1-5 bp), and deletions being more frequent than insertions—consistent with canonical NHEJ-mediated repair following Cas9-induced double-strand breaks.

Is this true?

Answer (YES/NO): NO